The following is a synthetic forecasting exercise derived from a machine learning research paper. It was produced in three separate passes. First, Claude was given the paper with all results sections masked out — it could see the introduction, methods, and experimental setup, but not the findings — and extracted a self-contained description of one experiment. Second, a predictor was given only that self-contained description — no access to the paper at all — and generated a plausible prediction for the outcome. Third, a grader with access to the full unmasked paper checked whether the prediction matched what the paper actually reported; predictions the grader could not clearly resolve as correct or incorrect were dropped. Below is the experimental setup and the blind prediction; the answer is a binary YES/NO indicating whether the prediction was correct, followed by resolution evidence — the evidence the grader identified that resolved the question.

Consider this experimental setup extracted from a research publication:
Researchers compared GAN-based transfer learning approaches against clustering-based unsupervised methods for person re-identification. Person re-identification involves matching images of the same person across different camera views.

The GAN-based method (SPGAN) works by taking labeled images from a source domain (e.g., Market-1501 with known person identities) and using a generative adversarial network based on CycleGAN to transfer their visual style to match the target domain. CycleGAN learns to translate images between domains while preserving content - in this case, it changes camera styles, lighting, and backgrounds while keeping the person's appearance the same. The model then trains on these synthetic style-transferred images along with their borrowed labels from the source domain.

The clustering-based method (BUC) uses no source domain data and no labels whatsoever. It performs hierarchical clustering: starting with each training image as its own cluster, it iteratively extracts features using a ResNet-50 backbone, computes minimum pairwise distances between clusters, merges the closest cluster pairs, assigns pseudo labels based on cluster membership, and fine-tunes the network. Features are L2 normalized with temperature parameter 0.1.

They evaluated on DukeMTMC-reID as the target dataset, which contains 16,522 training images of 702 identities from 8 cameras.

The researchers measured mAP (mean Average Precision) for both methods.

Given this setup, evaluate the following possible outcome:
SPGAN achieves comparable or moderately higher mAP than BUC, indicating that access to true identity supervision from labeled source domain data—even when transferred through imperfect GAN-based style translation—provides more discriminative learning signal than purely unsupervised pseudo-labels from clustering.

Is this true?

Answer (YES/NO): NO